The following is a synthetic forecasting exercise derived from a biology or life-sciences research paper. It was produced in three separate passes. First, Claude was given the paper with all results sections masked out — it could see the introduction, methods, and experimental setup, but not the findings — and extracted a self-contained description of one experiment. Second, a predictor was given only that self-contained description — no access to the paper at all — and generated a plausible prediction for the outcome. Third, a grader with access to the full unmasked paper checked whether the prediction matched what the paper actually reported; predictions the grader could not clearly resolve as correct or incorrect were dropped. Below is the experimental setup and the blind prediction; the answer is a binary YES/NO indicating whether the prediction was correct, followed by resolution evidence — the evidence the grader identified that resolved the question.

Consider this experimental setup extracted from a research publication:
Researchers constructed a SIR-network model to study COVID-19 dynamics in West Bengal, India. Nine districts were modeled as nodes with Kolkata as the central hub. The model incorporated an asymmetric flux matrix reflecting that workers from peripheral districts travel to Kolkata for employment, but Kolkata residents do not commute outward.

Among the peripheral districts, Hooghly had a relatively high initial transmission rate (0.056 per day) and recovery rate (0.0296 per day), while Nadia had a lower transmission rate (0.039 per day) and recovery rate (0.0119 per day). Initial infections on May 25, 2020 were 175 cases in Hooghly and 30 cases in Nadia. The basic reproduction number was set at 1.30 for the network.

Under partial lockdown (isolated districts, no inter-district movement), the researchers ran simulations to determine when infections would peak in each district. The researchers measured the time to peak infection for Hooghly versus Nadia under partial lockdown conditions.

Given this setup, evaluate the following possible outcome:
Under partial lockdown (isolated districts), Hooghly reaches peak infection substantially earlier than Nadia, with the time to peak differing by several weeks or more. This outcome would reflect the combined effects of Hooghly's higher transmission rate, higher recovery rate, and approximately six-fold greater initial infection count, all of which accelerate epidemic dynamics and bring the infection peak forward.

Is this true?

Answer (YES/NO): YES